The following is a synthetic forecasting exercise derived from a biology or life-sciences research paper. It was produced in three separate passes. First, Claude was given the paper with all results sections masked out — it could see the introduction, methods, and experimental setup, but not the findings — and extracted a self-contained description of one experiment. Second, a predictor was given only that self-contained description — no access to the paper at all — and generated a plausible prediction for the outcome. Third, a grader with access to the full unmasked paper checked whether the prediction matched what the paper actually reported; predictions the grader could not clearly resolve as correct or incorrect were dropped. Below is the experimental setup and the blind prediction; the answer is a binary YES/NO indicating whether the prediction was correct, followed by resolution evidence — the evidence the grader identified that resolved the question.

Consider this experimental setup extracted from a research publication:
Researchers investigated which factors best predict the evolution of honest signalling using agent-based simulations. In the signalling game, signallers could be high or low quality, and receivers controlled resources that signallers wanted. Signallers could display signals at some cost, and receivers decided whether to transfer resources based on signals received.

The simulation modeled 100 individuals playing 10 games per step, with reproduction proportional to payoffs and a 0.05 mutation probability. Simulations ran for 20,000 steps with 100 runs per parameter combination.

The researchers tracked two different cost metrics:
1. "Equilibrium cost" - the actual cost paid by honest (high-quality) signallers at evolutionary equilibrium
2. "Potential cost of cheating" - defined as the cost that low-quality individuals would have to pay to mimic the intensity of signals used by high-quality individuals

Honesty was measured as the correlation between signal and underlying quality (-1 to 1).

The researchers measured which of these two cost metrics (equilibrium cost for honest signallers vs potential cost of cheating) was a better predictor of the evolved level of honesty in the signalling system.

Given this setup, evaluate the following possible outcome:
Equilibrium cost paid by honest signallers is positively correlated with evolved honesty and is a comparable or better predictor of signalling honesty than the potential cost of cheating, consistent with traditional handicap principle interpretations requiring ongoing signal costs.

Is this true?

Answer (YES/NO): NO